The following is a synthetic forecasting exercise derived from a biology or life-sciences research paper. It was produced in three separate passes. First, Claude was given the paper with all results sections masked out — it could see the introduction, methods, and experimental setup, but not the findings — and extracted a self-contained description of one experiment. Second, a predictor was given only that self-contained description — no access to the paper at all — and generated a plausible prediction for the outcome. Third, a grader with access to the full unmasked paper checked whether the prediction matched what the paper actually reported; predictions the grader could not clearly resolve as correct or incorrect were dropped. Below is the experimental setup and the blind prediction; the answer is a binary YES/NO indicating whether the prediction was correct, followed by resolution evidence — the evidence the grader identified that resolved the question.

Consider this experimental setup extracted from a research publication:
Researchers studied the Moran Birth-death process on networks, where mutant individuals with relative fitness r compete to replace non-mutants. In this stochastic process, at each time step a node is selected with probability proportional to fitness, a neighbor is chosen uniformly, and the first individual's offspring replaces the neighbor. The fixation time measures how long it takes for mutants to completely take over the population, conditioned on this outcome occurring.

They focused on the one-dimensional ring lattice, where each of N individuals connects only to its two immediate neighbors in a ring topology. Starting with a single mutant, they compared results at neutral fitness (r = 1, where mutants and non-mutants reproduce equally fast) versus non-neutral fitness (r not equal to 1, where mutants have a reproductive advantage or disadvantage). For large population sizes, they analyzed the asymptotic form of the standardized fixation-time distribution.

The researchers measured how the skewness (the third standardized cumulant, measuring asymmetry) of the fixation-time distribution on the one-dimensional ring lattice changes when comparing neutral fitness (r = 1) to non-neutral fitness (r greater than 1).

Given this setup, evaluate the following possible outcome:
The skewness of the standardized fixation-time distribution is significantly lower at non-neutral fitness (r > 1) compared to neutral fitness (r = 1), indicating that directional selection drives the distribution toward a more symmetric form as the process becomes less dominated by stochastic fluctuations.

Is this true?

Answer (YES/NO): YES